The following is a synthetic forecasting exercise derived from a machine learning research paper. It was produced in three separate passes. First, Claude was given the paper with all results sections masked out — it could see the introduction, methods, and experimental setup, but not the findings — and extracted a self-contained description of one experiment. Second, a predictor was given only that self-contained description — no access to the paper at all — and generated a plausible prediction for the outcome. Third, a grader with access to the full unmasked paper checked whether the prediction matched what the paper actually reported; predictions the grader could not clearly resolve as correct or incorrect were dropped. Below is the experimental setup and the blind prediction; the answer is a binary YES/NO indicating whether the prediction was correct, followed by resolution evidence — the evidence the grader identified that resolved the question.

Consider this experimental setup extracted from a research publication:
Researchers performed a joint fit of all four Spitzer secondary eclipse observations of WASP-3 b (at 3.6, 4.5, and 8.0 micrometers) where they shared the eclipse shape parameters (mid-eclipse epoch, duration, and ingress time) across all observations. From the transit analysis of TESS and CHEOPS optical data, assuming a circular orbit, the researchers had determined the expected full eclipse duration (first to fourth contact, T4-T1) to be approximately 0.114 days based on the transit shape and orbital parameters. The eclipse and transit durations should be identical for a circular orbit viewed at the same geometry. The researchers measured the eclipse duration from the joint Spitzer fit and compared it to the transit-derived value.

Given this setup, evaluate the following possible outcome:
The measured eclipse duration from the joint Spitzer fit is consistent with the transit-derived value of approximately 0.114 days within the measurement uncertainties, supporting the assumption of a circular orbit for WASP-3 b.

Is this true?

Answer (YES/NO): YES